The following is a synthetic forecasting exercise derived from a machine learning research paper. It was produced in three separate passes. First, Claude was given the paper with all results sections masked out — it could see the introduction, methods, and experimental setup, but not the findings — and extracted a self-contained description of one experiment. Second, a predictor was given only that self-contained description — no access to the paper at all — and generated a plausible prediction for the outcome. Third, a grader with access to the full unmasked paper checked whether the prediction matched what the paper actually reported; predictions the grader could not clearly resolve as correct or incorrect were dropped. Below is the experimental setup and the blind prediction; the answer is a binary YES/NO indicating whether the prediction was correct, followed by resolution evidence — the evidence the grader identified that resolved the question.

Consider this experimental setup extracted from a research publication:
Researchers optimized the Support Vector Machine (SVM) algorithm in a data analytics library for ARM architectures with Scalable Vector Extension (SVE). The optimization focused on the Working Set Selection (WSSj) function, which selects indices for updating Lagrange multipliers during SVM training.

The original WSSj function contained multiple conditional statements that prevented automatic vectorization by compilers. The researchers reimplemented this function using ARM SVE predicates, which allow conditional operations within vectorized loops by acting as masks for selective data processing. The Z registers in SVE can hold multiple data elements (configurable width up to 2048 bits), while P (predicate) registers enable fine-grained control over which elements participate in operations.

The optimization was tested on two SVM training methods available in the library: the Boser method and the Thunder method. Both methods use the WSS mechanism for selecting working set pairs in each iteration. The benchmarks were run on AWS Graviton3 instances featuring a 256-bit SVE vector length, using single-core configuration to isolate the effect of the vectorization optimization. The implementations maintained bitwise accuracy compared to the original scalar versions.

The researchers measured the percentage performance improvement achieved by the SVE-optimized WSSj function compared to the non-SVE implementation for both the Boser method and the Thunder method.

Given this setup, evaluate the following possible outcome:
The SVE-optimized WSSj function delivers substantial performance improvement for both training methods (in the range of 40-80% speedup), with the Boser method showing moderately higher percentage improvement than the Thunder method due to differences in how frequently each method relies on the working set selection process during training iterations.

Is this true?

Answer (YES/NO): NO